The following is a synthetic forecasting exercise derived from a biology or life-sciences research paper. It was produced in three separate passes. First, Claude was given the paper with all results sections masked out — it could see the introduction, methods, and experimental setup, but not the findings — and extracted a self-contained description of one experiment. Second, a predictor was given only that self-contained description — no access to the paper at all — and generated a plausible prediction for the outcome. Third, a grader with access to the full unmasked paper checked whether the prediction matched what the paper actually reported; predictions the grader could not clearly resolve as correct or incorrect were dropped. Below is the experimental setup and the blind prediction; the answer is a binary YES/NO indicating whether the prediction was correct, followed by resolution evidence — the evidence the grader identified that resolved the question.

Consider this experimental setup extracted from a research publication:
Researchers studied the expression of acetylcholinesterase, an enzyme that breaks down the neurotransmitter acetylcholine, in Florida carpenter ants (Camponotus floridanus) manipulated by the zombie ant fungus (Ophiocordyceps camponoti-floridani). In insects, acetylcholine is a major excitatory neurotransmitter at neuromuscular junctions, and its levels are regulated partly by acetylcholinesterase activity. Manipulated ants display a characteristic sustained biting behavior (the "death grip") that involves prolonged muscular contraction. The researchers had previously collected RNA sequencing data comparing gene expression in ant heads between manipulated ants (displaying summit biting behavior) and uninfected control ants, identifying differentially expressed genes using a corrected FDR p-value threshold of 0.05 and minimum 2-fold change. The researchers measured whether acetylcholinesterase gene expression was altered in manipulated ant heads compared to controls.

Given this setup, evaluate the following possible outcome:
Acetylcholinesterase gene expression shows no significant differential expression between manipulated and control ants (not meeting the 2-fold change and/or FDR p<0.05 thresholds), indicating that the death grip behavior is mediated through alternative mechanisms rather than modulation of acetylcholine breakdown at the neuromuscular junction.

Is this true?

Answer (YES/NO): NO